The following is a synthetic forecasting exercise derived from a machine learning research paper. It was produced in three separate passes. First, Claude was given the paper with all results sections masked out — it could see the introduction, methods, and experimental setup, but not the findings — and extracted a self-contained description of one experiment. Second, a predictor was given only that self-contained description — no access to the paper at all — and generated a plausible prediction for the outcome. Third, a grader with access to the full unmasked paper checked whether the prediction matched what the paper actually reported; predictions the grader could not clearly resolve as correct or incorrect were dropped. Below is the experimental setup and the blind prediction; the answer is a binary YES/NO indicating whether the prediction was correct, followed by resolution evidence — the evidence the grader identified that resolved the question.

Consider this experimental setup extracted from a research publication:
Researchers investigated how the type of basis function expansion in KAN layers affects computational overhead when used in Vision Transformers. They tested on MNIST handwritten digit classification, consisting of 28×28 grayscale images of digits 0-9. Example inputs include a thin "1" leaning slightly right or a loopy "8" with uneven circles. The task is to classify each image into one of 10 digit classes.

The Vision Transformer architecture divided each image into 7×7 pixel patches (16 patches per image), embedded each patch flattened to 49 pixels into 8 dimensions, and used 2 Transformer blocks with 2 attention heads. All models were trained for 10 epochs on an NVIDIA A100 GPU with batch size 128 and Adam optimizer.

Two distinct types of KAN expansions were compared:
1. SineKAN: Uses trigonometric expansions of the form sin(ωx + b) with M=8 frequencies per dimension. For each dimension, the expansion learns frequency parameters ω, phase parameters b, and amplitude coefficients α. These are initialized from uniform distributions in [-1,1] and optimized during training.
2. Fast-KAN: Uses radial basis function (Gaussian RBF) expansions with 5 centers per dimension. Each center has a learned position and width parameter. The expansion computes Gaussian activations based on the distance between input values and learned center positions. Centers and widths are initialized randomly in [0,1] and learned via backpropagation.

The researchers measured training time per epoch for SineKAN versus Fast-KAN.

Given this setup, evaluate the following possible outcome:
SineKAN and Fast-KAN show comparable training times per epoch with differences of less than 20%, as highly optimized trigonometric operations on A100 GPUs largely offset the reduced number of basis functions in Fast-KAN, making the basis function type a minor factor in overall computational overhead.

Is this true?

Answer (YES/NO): NO